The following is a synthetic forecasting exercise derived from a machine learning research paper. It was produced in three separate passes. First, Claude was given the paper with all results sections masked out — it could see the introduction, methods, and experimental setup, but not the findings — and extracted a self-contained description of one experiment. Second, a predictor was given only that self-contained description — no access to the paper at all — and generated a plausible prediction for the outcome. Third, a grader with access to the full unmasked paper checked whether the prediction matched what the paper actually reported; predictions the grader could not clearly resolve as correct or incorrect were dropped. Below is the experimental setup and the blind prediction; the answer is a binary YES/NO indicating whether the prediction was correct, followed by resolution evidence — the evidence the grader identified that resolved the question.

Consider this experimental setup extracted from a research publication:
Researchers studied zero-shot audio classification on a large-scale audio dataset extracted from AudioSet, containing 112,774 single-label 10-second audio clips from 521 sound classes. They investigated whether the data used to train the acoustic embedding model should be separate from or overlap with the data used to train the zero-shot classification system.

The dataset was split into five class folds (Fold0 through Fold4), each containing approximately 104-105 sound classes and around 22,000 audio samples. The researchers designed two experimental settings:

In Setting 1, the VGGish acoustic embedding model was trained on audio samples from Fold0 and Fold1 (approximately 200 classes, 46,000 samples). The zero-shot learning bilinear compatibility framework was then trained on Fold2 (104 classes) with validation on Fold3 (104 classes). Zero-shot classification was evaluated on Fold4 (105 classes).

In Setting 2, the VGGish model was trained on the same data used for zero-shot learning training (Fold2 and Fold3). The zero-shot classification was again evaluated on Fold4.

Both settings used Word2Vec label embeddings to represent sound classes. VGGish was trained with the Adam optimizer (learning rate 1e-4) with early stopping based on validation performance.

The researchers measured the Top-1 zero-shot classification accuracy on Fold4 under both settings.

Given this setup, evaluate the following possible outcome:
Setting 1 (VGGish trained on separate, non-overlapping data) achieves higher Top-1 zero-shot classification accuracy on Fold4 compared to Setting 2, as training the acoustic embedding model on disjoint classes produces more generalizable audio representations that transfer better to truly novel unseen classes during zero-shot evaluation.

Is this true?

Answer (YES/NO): NO